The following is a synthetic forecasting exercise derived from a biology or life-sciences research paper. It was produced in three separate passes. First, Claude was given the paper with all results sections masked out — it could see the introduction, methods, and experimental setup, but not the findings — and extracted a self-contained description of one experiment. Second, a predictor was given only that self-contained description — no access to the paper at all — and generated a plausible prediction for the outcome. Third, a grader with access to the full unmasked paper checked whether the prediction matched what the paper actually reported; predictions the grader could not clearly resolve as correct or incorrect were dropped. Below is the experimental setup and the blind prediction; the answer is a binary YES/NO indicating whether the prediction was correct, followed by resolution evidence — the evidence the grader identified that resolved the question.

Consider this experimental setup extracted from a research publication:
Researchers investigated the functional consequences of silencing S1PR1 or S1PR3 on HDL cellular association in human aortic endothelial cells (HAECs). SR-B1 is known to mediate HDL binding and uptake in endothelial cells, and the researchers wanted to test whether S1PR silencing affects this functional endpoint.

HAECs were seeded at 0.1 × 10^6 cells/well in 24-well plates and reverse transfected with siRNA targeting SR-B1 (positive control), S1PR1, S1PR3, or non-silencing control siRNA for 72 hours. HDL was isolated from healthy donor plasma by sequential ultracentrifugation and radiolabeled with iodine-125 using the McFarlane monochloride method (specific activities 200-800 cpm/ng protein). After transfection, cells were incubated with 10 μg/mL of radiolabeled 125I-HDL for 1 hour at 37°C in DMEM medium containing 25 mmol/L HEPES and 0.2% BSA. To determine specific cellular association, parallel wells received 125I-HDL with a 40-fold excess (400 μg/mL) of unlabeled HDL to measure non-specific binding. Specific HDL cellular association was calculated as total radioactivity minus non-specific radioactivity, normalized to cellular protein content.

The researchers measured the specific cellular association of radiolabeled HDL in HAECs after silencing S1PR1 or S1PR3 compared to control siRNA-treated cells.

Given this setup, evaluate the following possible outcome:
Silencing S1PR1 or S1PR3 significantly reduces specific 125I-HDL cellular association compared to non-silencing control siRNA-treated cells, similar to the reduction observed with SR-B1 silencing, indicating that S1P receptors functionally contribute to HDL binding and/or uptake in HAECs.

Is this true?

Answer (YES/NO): YES